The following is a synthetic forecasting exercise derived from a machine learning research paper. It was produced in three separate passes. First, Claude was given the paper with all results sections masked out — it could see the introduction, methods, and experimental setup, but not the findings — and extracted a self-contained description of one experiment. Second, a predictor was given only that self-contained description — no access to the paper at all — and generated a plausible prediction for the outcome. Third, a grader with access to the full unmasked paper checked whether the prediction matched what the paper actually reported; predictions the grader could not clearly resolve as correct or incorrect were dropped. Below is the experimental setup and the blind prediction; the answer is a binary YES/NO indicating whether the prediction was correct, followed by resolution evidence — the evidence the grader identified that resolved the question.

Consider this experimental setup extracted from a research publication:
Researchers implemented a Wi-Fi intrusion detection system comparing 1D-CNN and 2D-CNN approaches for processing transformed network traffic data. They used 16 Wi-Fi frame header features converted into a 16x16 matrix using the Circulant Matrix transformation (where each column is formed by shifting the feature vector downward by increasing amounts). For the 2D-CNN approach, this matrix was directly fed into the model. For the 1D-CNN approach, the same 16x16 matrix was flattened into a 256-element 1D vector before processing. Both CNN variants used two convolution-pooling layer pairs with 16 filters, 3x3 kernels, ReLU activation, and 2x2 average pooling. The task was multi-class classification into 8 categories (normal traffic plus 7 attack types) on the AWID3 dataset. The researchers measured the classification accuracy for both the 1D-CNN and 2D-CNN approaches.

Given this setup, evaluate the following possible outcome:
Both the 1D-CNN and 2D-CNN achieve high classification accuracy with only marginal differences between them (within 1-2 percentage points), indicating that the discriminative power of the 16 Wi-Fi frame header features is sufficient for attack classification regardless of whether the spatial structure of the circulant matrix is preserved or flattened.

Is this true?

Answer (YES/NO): YES